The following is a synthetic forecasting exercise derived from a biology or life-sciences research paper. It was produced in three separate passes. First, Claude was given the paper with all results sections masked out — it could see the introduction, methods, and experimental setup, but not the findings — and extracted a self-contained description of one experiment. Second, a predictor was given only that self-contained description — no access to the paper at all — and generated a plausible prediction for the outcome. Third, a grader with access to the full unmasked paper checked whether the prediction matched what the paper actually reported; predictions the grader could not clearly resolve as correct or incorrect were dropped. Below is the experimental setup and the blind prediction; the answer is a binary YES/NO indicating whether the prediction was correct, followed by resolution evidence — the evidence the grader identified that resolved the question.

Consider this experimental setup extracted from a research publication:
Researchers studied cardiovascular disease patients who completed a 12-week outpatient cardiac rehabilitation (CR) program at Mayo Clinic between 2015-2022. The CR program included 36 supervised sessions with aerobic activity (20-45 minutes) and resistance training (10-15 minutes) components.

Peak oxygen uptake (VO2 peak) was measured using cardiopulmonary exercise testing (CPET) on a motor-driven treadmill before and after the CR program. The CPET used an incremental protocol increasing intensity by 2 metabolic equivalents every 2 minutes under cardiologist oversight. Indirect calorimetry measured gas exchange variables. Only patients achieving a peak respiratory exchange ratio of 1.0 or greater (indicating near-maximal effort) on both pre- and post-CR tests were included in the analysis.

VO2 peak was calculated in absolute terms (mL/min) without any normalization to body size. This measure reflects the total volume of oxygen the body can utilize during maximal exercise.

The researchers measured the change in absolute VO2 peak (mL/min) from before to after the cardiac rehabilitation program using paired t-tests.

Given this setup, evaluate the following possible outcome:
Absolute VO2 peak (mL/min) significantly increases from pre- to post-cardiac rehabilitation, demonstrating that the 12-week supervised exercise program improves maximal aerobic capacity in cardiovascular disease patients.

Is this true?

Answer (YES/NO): YES